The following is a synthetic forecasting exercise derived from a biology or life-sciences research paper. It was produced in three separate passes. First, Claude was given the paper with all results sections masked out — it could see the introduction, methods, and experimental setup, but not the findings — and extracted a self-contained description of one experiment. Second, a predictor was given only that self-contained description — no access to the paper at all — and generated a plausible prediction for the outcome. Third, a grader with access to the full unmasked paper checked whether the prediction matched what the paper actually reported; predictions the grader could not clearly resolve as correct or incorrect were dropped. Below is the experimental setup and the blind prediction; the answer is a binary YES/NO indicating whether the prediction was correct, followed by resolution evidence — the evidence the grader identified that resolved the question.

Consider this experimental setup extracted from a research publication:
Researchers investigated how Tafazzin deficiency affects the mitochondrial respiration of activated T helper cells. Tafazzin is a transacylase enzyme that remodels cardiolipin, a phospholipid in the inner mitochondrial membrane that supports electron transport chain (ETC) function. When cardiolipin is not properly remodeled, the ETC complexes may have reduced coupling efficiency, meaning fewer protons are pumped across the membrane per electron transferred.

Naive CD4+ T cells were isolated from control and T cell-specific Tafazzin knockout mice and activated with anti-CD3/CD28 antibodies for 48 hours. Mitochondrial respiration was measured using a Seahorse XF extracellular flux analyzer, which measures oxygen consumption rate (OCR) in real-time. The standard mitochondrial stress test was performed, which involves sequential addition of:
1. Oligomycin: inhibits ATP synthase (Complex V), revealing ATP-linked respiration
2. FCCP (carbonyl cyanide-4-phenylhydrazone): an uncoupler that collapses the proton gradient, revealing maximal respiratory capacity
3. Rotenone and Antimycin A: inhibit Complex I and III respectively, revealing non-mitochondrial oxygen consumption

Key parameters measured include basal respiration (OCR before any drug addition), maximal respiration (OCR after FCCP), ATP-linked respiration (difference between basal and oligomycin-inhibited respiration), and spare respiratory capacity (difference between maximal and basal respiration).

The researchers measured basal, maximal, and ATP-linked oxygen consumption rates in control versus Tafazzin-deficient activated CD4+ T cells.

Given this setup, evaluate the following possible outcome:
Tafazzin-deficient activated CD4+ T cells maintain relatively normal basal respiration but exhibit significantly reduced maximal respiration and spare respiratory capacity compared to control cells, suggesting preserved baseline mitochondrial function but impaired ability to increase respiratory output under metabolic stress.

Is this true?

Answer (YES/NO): NO